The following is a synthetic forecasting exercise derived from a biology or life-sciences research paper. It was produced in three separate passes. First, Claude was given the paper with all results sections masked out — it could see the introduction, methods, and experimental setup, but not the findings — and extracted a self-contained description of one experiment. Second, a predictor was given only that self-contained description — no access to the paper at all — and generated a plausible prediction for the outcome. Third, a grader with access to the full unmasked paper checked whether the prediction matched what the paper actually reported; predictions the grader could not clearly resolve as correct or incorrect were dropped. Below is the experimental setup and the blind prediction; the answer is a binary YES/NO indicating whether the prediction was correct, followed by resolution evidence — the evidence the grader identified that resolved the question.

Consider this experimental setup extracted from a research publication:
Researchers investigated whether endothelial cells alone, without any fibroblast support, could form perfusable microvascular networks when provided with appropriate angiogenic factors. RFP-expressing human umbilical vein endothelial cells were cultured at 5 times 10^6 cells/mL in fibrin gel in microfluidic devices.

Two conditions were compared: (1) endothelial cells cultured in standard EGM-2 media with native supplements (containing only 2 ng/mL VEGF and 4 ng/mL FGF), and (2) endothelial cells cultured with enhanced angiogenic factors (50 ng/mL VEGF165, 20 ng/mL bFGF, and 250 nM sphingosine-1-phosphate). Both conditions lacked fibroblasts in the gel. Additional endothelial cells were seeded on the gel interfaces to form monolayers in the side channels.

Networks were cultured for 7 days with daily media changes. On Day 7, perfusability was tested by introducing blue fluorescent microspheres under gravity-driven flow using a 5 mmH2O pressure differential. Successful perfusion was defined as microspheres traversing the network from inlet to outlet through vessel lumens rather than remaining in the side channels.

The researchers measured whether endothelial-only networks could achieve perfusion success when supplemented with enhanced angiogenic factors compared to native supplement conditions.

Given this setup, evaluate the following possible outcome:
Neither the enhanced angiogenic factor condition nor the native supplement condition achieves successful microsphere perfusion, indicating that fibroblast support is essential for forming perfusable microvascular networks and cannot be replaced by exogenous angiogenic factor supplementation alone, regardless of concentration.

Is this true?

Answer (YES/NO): NO